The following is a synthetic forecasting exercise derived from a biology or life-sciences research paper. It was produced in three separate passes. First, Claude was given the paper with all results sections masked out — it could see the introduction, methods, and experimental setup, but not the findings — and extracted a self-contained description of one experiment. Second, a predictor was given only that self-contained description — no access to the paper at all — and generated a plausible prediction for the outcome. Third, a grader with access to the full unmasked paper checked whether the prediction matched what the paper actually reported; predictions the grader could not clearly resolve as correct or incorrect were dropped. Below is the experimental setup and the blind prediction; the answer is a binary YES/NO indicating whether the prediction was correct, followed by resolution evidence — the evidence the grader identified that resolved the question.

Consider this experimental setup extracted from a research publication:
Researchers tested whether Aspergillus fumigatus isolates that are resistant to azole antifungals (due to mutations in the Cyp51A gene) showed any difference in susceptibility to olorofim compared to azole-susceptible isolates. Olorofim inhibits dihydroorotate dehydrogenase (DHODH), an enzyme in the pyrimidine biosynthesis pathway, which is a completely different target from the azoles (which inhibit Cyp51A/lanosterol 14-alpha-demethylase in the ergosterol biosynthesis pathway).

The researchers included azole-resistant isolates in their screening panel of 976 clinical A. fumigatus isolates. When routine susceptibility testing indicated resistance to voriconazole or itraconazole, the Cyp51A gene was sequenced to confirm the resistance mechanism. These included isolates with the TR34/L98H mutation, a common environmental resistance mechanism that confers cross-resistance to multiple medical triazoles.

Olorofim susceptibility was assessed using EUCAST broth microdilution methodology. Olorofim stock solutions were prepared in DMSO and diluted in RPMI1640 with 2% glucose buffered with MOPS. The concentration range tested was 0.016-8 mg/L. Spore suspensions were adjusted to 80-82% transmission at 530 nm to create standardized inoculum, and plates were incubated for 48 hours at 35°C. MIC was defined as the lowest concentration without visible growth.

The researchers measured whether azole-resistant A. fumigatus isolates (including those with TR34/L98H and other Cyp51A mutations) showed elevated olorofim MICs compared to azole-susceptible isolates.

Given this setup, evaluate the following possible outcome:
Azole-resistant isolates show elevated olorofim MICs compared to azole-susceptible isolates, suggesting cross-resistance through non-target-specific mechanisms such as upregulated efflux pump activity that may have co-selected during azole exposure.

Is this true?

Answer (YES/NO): NO